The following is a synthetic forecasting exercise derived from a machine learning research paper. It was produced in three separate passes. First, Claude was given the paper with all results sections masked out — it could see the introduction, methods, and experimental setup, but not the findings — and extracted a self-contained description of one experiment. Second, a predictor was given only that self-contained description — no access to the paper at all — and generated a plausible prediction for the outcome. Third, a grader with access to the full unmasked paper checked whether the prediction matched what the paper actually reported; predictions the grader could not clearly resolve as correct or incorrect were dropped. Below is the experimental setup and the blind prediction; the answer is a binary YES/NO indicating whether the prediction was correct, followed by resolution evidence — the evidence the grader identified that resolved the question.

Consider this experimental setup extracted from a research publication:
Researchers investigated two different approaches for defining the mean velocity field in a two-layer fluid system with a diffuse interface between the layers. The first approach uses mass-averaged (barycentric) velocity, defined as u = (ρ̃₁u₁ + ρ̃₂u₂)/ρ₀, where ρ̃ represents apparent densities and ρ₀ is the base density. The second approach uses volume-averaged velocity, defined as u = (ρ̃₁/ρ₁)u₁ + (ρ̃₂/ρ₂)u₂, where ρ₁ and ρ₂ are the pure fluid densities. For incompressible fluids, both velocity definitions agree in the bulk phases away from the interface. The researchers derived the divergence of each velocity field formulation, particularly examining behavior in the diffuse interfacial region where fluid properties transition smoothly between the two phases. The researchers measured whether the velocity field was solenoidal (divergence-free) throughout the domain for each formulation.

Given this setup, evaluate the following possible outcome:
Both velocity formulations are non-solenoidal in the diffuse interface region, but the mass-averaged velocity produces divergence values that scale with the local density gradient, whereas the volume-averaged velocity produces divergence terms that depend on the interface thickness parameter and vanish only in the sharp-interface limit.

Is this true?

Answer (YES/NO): NO